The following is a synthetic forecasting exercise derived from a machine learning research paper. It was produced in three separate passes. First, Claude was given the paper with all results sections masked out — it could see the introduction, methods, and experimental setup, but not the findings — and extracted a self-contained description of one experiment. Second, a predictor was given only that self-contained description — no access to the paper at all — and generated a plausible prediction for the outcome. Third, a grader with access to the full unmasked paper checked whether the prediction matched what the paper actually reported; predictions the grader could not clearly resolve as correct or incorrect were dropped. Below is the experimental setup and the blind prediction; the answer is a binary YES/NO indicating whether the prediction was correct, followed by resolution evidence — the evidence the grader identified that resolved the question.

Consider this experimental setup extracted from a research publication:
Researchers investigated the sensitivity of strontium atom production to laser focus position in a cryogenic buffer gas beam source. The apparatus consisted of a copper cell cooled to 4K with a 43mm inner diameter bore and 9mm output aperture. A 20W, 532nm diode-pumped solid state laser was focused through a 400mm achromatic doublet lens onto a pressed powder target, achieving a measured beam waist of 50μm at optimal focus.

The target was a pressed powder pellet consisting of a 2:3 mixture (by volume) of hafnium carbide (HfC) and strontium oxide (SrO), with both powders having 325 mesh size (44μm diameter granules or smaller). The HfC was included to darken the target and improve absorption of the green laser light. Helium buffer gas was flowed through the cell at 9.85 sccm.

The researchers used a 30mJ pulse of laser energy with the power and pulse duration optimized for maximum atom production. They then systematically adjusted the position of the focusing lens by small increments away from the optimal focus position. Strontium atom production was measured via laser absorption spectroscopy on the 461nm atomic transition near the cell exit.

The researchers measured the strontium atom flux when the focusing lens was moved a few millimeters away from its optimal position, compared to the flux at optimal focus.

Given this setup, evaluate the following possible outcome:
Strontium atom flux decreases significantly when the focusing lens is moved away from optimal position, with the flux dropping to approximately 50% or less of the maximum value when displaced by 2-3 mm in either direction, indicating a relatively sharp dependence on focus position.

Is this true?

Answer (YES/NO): NO